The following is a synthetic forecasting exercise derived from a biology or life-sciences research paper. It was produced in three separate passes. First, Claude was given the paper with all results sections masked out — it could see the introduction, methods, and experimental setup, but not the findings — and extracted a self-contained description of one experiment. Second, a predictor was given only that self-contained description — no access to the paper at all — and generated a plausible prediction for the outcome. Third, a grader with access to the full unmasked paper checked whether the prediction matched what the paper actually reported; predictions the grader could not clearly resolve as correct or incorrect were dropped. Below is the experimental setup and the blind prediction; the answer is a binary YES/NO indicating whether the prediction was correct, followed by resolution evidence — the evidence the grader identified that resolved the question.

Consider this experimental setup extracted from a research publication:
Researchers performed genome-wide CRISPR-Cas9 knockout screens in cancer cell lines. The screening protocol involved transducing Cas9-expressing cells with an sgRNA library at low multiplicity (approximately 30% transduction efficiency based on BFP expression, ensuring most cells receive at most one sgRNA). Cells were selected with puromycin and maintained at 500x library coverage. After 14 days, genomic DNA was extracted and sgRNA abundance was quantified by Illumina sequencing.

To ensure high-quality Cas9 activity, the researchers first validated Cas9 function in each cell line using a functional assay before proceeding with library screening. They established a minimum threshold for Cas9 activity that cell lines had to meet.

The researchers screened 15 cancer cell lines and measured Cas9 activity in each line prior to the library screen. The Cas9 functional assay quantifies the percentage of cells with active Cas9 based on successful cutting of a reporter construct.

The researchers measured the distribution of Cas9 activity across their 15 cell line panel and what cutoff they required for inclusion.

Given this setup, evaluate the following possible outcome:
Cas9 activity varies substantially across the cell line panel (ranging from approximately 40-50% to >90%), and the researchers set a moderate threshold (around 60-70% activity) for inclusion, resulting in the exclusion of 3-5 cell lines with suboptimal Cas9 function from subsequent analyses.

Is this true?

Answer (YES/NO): NO